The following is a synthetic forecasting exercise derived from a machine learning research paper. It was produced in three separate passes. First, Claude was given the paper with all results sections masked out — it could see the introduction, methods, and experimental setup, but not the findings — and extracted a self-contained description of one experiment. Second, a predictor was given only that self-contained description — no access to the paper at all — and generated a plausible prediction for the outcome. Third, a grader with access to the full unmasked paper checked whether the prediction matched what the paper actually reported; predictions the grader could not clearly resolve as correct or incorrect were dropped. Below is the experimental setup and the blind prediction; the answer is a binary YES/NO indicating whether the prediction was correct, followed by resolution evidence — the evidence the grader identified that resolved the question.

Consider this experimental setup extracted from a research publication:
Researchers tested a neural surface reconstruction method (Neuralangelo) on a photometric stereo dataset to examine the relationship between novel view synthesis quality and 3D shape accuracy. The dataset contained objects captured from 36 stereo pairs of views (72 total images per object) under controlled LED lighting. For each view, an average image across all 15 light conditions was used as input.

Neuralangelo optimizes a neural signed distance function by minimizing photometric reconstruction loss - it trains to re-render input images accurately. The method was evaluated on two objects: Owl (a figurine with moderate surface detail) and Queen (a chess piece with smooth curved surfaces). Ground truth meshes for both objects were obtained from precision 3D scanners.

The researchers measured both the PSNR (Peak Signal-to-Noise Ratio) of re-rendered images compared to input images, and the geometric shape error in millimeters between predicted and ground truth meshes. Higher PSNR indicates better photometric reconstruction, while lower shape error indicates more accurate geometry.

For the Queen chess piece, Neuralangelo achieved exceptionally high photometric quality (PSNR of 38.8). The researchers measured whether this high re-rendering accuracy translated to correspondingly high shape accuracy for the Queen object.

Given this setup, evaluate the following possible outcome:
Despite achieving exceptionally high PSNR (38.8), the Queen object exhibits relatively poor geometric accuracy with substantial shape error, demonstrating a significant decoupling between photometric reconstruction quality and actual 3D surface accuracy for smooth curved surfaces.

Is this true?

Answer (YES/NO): YES